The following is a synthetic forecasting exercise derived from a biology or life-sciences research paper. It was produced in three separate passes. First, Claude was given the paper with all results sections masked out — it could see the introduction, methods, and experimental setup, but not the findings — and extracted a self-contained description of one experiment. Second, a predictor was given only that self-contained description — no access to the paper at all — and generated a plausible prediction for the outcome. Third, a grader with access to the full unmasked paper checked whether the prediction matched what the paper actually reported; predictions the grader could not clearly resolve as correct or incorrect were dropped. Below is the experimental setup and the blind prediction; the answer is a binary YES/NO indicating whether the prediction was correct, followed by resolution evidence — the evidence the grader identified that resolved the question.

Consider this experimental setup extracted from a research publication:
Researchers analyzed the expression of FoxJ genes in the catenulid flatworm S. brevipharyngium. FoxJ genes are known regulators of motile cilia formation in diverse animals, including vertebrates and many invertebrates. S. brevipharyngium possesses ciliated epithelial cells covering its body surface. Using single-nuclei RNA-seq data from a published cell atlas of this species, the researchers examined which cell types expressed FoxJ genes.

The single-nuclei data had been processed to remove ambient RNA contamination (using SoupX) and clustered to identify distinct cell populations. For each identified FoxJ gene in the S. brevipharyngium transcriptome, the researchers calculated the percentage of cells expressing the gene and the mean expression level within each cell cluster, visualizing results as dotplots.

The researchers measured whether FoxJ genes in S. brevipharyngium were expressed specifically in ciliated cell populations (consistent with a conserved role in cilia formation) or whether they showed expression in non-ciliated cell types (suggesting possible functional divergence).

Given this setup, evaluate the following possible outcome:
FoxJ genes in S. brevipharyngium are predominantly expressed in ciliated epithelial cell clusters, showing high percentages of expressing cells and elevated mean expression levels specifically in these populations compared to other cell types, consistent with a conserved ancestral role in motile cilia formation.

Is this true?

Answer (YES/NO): NO